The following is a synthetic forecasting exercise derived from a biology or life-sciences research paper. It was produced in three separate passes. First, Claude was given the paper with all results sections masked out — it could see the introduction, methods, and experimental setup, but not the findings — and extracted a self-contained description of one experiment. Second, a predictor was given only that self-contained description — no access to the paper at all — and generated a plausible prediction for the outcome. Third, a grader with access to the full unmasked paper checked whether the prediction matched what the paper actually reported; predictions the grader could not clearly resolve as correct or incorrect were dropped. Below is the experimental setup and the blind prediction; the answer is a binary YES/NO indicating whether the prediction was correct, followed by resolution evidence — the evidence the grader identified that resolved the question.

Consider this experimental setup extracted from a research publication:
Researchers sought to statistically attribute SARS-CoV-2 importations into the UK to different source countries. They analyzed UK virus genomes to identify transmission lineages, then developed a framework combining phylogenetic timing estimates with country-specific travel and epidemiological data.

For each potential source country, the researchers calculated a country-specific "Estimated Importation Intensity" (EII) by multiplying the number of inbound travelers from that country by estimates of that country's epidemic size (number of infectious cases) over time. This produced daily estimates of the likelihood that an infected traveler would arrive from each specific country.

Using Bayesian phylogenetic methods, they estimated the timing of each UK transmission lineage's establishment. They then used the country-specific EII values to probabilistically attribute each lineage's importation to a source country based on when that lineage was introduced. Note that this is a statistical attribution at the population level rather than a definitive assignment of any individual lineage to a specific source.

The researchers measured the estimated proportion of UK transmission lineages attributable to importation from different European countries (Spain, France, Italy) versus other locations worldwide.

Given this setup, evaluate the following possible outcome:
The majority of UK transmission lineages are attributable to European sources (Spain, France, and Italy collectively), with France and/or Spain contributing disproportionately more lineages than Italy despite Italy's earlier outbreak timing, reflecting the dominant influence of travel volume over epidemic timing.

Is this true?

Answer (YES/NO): YES